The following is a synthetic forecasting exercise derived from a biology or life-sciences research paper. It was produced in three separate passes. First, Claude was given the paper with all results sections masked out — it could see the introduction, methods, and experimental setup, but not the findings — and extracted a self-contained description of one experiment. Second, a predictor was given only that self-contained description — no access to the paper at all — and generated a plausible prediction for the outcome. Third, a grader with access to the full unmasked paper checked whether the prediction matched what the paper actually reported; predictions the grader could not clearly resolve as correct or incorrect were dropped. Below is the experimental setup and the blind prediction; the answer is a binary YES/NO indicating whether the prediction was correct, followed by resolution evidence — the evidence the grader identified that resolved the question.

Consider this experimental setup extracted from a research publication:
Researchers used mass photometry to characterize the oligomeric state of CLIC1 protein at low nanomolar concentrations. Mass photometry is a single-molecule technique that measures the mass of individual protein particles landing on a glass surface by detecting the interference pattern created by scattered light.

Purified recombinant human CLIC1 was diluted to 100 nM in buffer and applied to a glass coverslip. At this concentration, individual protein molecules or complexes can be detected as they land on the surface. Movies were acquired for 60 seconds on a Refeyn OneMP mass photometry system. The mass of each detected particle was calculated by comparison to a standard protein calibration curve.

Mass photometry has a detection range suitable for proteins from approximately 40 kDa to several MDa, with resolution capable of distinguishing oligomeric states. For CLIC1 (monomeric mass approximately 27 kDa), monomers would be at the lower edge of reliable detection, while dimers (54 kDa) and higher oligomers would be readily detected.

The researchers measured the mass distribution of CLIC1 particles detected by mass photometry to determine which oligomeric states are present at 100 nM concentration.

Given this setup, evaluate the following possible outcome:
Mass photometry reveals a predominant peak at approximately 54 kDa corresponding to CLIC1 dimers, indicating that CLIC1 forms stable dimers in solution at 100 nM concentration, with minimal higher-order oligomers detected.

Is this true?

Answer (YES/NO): NO